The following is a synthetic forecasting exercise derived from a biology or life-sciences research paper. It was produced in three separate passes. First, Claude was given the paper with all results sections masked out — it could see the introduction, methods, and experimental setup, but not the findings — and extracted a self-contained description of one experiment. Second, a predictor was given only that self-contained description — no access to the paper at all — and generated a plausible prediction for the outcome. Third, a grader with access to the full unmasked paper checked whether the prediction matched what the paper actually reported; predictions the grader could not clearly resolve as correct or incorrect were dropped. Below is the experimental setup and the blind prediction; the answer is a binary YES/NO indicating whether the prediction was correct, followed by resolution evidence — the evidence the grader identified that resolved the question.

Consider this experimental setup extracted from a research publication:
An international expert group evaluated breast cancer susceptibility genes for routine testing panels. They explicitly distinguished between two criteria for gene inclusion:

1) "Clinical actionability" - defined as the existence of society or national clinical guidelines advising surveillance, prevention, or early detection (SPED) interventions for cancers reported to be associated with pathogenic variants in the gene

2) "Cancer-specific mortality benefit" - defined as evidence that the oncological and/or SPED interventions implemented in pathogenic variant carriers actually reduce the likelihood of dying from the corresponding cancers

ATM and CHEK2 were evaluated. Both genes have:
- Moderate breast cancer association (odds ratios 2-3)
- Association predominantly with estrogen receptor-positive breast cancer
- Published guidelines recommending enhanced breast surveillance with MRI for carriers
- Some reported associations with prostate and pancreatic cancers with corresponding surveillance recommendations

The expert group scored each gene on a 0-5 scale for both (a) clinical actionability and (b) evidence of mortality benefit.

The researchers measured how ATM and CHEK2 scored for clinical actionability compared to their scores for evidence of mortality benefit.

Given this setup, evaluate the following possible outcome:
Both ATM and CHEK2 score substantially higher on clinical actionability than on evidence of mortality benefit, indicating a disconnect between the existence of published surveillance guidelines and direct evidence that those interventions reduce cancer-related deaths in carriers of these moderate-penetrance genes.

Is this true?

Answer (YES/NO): YES